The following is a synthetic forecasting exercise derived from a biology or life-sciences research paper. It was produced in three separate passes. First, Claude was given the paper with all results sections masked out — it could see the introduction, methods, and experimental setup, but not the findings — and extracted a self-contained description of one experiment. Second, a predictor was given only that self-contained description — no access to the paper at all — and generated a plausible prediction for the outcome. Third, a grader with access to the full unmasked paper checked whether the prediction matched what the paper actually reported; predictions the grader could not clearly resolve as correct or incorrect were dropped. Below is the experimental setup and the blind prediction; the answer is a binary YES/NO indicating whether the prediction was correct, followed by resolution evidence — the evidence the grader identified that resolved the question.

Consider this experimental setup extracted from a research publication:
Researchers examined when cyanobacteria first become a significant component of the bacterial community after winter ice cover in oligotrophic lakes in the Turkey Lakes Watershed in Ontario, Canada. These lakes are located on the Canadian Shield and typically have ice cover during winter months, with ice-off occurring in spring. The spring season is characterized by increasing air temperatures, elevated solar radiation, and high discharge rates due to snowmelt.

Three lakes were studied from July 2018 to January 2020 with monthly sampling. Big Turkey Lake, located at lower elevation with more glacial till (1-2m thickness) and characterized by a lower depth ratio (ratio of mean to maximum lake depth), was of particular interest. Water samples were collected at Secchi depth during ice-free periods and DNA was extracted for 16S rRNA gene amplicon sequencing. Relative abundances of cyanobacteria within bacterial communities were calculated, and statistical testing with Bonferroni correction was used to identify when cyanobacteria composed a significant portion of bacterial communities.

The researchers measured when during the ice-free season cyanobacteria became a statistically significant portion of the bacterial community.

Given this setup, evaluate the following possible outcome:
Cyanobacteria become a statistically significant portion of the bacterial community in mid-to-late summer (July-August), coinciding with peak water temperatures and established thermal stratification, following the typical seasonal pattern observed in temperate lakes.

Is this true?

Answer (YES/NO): NO